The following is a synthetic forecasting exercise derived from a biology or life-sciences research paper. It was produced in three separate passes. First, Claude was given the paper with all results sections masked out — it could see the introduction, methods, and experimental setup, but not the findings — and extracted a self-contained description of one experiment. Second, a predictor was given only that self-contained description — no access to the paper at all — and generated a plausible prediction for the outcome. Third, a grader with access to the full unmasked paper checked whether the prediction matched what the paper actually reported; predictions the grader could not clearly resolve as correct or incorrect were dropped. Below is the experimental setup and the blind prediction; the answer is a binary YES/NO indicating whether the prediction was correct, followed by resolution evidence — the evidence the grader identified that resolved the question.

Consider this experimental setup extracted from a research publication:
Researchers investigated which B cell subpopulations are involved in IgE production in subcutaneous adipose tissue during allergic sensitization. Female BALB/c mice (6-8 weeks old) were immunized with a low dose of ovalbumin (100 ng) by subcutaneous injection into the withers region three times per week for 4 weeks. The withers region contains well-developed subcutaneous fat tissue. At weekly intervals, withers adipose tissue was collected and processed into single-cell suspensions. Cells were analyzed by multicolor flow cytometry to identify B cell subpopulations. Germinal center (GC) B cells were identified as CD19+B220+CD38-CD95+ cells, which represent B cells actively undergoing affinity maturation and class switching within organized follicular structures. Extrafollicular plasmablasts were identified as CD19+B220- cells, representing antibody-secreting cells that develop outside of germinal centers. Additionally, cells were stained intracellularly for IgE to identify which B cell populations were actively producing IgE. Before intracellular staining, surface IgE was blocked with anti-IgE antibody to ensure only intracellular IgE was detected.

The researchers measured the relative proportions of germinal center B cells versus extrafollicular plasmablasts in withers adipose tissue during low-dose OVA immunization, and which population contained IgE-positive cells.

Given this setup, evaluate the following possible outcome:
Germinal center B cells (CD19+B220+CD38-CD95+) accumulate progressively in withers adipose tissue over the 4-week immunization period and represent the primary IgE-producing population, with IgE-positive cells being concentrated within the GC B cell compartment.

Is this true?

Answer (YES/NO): NO